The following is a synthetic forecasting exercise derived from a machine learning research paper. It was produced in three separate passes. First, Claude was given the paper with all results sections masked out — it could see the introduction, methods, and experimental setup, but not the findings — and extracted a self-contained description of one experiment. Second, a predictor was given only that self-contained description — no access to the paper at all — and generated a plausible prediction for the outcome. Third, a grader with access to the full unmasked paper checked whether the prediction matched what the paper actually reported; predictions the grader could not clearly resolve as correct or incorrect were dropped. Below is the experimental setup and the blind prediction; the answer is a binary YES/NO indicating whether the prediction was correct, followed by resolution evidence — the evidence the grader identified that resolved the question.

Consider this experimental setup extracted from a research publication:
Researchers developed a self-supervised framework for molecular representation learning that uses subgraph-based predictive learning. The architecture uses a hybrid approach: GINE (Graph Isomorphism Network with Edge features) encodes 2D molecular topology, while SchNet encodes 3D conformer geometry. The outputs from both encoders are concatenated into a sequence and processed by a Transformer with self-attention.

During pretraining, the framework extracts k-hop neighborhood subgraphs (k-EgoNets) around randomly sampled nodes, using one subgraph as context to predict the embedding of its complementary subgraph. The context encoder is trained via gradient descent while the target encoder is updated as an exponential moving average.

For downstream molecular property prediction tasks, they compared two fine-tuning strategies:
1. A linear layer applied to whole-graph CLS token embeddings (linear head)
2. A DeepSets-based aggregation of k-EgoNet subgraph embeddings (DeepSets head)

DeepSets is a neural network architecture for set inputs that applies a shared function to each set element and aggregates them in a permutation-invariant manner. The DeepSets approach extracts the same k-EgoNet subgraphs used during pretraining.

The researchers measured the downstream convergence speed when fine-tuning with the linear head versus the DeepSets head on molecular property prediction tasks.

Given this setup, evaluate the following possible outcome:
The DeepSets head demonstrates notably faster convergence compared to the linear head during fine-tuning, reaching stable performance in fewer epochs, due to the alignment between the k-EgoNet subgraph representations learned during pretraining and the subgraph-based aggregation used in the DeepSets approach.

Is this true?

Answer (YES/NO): YES